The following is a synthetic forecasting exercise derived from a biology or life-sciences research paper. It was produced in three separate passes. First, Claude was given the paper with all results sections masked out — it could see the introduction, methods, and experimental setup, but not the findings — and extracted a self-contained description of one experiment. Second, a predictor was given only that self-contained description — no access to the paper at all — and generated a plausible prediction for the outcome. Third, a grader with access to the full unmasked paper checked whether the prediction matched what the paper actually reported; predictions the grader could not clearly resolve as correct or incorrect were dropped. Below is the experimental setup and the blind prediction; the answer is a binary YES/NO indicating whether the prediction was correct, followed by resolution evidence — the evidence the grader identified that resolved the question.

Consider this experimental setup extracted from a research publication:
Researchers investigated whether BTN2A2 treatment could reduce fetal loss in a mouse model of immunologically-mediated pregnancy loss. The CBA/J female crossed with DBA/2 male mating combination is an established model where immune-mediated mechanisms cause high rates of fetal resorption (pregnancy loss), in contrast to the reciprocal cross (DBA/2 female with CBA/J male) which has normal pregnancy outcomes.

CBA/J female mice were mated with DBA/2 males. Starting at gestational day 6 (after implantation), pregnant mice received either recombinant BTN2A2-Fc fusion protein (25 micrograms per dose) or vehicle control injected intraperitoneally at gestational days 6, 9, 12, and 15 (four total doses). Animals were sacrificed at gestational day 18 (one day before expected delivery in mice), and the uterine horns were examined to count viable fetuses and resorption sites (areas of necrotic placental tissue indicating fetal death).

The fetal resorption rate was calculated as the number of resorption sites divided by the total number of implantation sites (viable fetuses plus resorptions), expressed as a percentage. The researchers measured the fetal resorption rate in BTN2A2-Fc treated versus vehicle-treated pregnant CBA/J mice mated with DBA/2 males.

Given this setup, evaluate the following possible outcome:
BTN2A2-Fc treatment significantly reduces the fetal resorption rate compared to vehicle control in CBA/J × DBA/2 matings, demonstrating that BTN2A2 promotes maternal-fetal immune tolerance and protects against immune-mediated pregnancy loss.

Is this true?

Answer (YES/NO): YES